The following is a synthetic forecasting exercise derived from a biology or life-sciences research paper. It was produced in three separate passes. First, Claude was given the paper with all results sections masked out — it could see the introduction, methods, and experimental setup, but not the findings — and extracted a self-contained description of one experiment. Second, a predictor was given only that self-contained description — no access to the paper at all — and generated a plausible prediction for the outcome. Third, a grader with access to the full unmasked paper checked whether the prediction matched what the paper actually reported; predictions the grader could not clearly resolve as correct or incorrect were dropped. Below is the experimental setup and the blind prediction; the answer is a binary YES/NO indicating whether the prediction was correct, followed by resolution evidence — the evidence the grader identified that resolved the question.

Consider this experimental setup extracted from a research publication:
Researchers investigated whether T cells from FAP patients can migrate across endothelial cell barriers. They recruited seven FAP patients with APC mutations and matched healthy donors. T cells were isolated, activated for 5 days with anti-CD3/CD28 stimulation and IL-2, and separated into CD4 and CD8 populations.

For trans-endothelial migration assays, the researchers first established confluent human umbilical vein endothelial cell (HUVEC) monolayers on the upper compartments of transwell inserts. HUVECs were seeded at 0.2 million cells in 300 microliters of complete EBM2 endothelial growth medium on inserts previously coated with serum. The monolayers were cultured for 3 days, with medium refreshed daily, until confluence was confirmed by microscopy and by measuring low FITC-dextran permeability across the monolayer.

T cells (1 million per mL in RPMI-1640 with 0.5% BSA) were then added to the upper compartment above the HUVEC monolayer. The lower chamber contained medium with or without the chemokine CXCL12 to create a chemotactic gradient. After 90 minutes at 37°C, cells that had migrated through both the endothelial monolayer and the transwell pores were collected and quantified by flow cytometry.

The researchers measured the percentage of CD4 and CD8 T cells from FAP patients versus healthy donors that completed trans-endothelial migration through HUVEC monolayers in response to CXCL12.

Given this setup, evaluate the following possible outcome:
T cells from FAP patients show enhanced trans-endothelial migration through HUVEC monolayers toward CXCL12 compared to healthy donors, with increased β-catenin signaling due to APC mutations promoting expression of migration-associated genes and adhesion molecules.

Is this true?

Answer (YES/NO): NO